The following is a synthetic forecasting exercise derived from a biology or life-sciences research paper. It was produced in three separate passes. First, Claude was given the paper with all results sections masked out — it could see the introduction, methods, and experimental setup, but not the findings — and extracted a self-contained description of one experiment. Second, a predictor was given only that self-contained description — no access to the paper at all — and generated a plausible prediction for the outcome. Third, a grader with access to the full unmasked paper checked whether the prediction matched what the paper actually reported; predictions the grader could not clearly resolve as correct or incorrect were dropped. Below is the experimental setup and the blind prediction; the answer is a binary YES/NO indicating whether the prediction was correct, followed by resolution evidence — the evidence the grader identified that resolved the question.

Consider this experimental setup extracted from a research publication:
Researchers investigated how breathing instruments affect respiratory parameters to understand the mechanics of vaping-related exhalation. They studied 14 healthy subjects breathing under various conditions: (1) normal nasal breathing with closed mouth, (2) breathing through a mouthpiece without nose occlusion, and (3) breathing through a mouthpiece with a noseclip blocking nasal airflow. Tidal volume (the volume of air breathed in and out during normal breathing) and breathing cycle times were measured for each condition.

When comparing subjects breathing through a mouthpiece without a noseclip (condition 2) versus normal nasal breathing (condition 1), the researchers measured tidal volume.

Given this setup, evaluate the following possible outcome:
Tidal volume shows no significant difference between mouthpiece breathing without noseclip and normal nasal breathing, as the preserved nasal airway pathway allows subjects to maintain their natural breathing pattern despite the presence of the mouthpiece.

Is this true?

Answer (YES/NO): YES